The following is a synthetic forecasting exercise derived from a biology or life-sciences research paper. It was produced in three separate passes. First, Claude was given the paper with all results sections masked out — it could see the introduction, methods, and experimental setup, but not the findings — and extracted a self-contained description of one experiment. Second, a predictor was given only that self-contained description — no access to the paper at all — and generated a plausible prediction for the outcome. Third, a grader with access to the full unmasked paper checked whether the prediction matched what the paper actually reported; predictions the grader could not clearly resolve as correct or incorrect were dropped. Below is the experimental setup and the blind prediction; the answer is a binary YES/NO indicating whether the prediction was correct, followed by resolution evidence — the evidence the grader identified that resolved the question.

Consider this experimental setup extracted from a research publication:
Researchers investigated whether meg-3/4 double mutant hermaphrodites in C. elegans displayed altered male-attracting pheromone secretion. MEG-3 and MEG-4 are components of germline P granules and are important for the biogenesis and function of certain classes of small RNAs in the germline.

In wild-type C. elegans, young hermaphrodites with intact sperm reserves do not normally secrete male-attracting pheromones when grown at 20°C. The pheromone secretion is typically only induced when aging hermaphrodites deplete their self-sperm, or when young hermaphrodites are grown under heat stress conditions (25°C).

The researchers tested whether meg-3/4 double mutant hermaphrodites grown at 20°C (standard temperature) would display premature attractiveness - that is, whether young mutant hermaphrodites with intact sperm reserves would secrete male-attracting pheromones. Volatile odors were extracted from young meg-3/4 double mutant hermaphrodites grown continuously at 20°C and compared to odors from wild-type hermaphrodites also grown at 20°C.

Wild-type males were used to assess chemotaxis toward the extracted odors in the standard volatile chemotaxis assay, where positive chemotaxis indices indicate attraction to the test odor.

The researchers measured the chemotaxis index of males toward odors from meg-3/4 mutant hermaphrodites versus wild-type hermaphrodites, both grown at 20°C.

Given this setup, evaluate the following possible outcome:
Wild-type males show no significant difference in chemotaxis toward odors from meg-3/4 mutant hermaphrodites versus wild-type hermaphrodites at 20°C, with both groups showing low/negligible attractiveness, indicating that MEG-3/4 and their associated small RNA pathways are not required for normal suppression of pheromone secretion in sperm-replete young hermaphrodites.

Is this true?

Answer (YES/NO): NO